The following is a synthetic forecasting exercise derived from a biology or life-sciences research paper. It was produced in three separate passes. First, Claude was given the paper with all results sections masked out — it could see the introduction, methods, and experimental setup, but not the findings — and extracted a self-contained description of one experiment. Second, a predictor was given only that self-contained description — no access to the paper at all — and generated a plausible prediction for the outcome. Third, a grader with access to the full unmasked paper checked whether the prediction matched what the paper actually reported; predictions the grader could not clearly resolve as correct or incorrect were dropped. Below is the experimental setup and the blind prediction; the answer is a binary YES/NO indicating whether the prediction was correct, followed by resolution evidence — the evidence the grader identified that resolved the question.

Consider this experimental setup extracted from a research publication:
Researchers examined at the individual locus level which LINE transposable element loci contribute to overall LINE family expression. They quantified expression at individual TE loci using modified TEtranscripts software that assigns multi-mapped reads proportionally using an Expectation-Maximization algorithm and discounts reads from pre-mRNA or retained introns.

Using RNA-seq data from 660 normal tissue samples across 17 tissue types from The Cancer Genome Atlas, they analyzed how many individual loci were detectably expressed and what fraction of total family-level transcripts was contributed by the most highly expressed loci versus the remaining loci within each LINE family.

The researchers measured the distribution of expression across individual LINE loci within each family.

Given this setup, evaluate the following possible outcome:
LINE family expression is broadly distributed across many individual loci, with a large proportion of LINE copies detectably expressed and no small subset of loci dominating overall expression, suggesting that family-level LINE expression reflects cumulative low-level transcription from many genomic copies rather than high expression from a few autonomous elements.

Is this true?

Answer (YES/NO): NO